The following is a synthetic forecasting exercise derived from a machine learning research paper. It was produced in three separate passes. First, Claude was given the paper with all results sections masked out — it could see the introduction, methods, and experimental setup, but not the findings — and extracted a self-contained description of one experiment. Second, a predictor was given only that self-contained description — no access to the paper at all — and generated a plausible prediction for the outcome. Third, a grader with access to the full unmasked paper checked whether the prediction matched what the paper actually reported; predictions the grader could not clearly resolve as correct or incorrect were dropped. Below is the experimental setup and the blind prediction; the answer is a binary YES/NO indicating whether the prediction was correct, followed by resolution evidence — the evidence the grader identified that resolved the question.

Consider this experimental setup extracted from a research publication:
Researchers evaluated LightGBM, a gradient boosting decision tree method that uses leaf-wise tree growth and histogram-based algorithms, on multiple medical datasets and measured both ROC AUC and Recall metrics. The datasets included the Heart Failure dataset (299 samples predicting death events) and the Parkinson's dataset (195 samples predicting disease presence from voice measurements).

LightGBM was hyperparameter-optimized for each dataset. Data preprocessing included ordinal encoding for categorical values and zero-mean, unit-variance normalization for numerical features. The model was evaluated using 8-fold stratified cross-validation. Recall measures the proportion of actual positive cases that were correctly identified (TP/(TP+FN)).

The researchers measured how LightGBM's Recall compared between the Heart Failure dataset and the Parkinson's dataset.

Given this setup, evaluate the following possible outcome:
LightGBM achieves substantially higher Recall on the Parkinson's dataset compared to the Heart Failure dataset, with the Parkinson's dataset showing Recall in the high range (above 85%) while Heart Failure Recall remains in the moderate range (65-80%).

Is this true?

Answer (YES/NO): YES